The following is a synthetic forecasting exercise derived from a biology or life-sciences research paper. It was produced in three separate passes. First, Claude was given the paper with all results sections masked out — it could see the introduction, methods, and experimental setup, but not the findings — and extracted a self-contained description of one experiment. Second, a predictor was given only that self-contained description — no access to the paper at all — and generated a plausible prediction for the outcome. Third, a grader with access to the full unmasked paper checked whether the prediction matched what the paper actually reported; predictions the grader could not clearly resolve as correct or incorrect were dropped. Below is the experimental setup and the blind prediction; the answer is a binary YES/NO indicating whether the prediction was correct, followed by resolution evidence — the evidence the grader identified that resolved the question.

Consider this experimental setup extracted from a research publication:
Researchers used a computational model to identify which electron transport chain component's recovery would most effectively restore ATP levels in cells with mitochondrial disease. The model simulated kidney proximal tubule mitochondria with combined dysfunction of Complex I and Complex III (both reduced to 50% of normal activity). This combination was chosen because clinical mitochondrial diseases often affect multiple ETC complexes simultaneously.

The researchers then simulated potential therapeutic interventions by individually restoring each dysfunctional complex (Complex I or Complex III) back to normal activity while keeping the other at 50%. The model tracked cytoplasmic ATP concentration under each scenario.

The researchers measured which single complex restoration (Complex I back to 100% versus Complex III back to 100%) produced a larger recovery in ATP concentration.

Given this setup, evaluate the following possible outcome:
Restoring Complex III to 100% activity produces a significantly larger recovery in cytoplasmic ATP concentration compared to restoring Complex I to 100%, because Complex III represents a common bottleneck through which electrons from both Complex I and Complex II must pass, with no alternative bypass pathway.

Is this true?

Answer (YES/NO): YES